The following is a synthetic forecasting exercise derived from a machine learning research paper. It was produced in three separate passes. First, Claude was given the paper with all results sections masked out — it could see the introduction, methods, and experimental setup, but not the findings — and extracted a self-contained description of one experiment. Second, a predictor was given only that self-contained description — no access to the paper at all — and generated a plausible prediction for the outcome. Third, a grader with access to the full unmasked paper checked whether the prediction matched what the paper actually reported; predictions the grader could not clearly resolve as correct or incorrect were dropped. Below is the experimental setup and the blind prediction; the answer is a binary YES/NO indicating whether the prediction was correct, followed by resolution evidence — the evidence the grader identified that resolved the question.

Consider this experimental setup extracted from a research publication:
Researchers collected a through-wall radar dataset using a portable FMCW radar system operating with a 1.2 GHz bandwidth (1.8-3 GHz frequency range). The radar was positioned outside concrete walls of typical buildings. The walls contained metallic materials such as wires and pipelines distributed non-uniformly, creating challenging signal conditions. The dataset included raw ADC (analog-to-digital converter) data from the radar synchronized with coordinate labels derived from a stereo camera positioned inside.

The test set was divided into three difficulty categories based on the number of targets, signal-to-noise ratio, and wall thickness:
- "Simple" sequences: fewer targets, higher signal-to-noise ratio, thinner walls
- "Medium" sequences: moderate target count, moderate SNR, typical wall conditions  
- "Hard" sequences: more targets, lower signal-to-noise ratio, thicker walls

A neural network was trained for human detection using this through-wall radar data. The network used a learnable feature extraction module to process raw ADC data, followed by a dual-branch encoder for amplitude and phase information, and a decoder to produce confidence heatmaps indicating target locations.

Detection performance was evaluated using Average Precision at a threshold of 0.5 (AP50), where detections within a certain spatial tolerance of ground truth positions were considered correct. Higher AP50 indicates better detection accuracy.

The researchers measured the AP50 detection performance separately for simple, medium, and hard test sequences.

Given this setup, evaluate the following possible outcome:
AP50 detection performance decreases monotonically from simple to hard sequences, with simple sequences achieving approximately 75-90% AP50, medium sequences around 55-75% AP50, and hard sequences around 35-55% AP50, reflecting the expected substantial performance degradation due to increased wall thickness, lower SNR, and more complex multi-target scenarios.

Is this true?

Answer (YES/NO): NO